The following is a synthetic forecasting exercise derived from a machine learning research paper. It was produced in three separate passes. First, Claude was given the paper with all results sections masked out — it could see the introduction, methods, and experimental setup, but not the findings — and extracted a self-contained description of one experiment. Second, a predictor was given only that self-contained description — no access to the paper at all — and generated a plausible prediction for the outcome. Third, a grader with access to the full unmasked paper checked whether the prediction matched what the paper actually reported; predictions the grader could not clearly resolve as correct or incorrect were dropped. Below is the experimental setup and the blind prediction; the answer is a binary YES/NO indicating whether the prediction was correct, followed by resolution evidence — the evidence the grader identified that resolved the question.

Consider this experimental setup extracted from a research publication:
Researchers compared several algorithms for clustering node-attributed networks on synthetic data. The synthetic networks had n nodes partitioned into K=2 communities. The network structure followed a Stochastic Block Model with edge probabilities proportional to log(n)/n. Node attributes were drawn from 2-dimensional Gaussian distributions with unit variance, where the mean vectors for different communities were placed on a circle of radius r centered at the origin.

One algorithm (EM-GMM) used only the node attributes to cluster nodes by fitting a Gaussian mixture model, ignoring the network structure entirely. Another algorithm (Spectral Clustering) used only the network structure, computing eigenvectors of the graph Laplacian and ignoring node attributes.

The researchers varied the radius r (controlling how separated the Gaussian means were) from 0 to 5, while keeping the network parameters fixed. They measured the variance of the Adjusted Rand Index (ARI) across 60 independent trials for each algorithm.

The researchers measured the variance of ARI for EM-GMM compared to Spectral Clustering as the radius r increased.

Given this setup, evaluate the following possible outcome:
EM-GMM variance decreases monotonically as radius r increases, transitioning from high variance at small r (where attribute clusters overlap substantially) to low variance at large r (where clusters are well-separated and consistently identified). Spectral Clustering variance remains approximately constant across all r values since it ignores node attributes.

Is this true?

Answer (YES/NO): NO